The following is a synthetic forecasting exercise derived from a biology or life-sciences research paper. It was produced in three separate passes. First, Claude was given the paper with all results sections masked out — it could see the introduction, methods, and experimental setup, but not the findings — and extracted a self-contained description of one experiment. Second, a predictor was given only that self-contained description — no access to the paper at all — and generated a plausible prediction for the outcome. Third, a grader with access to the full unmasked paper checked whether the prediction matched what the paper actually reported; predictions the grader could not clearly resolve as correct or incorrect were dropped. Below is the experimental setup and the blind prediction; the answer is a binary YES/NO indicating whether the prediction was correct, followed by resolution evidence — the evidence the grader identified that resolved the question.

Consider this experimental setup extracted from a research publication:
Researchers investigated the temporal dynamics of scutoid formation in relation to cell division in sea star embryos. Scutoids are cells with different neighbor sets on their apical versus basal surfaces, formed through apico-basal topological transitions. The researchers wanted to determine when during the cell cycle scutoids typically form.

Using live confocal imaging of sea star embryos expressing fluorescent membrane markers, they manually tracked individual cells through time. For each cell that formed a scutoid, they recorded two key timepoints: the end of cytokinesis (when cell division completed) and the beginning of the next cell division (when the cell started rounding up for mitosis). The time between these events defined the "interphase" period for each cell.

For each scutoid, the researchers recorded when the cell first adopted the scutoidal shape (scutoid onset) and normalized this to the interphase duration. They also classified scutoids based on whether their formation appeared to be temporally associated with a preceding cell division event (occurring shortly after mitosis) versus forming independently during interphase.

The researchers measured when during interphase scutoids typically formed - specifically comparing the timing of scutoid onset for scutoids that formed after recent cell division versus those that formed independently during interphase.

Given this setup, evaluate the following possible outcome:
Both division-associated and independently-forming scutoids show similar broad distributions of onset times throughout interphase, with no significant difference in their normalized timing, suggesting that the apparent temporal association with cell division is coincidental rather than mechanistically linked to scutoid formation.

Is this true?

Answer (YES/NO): NO